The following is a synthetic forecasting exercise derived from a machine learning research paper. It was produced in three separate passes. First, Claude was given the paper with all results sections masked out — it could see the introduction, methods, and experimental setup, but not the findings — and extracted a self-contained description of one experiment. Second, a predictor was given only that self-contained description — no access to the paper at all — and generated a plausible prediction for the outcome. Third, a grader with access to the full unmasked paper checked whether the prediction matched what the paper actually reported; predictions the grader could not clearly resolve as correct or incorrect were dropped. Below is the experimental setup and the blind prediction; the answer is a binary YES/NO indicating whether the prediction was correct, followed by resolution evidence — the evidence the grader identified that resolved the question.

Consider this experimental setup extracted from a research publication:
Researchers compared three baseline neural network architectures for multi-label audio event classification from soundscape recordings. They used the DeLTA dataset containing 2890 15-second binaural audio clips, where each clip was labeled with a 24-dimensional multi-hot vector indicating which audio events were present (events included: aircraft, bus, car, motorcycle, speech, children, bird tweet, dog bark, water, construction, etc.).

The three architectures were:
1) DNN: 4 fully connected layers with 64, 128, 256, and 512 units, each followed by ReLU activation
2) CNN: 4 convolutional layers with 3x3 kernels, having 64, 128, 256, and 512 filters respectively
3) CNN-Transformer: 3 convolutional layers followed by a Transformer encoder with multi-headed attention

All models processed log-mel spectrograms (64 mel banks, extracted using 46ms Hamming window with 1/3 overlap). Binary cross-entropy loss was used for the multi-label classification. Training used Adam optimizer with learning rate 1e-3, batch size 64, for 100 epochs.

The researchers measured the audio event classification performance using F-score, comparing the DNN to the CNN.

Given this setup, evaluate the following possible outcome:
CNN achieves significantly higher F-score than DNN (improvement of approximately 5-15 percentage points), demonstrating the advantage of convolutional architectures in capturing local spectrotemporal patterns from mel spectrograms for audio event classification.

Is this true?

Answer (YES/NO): NO